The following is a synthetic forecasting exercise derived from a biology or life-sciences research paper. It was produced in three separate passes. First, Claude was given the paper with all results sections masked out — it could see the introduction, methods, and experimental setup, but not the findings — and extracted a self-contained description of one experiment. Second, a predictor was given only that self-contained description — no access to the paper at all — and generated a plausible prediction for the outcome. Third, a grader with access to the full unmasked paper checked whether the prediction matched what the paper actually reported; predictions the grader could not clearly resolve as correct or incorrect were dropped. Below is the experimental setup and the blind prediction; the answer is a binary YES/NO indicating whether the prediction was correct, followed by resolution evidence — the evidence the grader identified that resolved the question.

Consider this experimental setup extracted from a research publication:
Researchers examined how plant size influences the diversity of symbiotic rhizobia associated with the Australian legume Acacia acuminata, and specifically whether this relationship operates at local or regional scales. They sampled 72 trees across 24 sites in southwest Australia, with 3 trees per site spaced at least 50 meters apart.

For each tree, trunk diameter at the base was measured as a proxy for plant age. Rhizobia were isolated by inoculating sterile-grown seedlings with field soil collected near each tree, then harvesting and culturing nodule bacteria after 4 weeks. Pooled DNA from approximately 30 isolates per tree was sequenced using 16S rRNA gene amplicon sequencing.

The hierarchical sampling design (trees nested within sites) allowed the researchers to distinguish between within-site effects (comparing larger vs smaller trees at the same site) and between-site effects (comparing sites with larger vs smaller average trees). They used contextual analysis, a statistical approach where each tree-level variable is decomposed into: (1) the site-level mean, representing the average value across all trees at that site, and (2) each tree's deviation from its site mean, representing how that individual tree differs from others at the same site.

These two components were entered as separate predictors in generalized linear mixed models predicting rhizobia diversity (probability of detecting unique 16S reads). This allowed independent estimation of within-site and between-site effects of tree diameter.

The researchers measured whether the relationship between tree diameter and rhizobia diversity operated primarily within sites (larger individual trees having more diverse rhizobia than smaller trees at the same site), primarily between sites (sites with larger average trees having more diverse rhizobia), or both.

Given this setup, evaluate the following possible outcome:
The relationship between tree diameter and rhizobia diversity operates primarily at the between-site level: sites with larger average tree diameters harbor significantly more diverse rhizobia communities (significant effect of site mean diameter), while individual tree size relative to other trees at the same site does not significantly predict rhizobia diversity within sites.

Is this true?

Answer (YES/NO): NO